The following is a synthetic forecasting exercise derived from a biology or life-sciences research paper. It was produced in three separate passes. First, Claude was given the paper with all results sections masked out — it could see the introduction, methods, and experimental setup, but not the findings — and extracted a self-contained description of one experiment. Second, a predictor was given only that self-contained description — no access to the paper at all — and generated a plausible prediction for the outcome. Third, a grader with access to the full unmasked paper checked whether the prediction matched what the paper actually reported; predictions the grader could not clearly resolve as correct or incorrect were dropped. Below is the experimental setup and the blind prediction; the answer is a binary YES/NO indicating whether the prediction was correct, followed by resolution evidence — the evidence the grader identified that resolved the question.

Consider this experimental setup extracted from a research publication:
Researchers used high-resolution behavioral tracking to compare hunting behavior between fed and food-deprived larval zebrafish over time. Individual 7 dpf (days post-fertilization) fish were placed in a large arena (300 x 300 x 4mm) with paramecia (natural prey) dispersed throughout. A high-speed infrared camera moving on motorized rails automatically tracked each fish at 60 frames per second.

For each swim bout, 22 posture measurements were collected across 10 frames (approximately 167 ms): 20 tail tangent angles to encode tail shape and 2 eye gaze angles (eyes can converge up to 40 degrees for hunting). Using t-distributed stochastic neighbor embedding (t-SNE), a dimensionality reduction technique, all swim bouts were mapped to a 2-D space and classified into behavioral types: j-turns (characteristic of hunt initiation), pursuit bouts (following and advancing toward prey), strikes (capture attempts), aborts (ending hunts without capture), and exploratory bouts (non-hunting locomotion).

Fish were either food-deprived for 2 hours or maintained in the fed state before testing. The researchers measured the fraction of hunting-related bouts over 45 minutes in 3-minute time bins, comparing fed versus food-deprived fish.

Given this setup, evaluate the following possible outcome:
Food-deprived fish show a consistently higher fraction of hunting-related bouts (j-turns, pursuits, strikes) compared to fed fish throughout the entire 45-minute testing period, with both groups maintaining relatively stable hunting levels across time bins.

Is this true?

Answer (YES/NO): NO